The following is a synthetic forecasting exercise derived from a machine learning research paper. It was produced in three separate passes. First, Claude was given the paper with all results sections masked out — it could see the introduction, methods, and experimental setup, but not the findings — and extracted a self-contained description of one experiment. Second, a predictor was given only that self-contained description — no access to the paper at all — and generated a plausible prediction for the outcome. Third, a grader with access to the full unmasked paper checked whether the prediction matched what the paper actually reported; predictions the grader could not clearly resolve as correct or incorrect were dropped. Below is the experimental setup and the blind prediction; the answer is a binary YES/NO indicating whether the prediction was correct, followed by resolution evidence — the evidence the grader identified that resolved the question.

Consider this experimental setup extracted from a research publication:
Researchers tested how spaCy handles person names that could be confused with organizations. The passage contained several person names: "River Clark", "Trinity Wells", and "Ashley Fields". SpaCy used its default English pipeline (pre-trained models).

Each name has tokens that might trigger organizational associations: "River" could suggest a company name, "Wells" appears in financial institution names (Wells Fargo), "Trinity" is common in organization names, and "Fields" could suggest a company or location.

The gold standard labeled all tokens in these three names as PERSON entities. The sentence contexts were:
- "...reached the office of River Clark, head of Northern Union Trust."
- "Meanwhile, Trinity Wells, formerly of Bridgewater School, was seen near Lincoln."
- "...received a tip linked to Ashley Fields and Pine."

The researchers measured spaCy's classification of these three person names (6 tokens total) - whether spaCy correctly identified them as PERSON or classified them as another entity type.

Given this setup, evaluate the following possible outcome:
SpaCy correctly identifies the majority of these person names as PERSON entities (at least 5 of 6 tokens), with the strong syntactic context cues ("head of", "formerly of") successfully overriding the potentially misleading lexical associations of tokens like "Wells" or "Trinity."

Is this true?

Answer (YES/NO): NO